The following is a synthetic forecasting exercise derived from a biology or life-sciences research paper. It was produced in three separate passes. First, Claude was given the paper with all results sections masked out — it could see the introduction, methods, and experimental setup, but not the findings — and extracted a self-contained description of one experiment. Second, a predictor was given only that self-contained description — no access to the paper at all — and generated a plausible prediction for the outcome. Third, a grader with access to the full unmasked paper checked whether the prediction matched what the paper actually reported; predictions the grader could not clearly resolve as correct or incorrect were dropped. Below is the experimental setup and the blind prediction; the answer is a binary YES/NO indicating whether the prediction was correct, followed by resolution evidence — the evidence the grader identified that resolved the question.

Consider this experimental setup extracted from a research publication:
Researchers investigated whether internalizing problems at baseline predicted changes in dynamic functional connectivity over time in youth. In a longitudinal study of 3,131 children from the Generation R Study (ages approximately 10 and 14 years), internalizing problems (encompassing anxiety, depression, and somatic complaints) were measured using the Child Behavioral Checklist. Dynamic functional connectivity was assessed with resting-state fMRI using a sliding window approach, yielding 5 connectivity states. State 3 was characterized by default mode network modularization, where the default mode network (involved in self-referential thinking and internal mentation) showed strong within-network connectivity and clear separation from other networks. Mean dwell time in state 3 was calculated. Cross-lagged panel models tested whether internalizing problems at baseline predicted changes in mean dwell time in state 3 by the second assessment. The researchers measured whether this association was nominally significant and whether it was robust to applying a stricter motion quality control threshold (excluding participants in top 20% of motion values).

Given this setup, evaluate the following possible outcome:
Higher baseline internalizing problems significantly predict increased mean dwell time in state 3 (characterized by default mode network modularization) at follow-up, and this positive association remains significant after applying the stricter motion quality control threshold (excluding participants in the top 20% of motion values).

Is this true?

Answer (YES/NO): NO